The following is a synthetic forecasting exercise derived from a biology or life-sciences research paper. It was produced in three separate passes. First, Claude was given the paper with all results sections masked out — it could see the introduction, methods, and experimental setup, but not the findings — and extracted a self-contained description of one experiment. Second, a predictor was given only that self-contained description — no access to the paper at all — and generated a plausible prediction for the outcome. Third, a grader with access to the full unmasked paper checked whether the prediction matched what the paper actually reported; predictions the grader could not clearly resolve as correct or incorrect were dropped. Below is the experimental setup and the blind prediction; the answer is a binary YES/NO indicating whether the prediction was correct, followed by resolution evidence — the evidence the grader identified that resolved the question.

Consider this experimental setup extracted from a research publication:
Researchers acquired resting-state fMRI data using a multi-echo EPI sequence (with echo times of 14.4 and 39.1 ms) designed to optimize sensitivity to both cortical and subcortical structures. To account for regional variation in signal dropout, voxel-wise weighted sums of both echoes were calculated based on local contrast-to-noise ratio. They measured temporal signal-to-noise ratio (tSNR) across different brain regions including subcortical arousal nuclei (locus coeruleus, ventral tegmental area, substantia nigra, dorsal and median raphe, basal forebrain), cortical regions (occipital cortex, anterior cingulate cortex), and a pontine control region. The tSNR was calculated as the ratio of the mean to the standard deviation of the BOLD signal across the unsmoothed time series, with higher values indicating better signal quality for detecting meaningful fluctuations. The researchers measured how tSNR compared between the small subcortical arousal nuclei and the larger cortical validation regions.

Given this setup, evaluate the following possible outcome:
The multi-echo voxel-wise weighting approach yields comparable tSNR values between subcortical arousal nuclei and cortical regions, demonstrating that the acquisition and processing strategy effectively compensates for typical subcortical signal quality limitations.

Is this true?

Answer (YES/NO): NO